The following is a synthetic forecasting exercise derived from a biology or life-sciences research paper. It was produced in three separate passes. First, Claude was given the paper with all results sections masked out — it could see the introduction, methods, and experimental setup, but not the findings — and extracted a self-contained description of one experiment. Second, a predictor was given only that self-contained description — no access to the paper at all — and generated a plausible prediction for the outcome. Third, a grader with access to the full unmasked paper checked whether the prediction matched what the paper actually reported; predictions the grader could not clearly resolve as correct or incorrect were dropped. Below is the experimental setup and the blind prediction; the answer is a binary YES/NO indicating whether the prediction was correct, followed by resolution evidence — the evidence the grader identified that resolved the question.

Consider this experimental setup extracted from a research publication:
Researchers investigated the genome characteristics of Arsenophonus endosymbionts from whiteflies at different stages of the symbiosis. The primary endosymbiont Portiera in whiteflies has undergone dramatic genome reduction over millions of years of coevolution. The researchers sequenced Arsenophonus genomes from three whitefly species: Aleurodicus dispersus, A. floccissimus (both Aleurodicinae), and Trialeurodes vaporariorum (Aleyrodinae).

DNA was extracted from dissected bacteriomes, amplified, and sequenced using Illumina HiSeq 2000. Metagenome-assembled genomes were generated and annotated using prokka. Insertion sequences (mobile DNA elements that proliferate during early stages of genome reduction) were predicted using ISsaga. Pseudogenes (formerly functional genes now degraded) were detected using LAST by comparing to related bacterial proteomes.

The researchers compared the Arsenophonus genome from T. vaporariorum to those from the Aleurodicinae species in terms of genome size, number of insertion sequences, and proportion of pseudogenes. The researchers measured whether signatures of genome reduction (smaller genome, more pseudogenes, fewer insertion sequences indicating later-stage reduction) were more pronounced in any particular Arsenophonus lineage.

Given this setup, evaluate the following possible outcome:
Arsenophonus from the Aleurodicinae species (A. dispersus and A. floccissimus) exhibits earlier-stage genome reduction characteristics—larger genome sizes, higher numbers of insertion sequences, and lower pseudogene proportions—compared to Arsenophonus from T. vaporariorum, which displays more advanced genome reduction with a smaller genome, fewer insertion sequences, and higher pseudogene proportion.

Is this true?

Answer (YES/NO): NO